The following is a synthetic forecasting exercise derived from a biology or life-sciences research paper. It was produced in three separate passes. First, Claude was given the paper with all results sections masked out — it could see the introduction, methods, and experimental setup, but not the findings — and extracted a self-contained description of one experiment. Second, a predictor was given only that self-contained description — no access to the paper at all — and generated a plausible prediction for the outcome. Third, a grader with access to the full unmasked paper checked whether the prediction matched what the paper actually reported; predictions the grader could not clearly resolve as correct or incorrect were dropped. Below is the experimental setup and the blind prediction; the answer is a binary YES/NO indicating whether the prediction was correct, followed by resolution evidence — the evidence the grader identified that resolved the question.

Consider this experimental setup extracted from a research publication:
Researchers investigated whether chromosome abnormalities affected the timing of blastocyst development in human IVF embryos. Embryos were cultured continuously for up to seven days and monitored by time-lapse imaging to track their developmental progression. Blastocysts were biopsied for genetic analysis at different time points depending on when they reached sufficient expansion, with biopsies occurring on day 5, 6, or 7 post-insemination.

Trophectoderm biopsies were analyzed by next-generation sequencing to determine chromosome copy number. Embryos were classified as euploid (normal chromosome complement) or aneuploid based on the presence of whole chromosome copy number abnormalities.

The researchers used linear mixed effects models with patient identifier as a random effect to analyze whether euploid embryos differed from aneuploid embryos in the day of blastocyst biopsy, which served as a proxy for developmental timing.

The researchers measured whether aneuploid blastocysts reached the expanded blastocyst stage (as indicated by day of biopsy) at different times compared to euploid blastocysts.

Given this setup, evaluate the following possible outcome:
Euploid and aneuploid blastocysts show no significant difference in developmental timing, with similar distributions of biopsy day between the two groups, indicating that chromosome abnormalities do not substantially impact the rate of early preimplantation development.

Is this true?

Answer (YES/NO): NO